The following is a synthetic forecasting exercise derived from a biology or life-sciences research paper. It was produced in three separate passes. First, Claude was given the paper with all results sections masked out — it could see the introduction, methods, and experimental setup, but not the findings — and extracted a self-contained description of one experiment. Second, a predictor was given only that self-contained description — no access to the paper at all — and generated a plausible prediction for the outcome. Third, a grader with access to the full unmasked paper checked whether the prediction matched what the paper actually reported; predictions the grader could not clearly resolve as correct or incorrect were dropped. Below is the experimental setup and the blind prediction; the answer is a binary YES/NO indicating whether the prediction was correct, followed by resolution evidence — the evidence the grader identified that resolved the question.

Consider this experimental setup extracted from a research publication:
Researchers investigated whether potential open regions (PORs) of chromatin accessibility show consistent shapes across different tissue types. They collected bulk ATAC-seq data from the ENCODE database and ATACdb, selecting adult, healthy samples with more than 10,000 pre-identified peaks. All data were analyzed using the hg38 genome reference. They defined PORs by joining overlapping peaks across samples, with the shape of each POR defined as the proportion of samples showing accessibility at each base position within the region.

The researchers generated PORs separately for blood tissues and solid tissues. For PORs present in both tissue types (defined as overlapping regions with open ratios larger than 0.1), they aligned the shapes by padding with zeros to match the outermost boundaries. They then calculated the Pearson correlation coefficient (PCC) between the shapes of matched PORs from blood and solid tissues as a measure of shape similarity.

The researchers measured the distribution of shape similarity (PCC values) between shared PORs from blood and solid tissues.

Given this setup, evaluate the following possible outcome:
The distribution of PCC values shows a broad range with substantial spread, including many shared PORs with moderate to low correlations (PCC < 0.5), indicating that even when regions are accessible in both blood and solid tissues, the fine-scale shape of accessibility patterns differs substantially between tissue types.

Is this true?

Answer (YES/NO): NO